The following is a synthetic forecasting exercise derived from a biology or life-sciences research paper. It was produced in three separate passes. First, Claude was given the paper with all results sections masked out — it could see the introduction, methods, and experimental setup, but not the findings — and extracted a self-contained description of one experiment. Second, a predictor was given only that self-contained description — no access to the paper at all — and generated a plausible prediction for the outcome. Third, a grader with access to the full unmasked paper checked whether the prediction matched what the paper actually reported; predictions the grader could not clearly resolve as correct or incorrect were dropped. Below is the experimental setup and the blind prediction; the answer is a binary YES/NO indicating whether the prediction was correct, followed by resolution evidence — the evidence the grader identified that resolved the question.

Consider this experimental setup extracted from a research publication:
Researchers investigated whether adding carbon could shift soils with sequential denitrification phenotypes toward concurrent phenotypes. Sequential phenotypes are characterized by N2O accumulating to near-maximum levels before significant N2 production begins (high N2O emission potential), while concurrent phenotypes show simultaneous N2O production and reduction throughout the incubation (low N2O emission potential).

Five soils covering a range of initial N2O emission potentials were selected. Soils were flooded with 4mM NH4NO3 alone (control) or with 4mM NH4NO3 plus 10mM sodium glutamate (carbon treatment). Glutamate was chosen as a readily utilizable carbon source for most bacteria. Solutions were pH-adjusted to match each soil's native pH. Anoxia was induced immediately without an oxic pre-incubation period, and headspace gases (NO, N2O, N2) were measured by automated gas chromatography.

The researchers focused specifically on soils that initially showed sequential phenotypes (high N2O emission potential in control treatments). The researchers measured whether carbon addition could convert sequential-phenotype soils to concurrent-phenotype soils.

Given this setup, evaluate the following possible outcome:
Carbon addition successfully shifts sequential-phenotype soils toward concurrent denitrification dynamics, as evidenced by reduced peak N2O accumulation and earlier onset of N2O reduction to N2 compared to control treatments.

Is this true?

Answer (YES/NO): NO